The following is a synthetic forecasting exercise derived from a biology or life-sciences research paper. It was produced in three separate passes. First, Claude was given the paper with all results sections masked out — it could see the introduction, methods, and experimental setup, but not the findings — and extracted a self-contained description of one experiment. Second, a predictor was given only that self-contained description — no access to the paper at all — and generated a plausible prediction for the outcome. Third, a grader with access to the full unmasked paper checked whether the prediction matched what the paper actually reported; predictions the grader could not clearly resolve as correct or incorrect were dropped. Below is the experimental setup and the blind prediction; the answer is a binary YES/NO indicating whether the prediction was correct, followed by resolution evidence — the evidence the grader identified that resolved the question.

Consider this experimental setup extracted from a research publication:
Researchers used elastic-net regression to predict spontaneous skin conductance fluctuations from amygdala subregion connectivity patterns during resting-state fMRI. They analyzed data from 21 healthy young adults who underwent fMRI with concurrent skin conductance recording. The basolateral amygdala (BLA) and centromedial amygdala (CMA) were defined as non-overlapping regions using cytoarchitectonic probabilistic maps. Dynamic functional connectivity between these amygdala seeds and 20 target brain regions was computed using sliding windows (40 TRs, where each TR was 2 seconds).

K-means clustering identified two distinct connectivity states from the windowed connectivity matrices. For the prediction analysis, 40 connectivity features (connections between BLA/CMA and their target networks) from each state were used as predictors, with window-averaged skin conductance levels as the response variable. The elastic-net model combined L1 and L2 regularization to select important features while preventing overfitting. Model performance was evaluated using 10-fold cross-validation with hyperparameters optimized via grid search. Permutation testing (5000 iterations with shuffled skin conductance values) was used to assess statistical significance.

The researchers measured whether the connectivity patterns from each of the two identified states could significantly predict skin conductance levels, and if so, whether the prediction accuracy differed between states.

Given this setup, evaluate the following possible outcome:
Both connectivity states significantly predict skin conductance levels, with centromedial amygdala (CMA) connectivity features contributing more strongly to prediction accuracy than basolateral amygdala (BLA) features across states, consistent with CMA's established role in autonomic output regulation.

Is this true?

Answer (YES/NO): NO